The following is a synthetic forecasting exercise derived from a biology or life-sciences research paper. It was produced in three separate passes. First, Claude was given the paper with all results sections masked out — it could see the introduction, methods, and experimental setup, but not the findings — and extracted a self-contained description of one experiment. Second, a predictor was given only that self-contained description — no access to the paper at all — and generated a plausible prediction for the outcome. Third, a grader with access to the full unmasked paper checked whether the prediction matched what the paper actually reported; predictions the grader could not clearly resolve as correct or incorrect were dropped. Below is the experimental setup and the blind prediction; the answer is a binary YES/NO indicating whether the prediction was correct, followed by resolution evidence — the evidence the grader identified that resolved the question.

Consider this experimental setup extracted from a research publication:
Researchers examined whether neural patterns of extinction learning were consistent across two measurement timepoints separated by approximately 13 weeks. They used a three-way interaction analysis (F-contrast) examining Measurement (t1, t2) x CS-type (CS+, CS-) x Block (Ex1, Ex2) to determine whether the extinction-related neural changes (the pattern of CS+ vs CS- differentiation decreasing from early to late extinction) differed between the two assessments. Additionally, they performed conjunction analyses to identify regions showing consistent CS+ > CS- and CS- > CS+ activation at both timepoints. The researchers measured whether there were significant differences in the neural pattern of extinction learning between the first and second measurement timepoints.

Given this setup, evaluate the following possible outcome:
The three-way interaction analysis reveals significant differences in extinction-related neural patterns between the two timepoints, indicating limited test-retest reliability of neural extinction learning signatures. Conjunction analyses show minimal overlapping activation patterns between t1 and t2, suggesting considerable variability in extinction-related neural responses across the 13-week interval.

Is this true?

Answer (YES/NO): NO